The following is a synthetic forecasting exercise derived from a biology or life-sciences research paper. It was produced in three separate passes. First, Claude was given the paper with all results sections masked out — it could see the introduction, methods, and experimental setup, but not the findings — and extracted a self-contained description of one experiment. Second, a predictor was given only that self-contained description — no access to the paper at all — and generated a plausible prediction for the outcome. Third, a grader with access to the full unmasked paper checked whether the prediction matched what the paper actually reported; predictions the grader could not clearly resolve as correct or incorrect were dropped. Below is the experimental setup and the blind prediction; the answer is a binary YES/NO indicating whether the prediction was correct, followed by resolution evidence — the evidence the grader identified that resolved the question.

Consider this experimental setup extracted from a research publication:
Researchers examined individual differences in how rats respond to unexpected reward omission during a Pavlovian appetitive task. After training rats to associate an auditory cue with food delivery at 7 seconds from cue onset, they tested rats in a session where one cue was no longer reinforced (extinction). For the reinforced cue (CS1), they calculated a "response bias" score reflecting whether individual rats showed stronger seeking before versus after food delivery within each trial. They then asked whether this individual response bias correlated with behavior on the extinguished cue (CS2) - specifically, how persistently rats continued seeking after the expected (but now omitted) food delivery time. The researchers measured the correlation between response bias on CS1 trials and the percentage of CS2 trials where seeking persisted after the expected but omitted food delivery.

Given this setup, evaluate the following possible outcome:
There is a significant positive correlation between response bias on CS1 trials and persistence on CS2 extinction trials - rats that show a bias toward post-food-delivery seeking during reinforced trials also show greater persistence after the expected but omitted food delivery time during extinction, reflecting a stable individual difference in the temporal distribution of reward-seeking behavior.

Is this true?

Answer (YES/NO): NO